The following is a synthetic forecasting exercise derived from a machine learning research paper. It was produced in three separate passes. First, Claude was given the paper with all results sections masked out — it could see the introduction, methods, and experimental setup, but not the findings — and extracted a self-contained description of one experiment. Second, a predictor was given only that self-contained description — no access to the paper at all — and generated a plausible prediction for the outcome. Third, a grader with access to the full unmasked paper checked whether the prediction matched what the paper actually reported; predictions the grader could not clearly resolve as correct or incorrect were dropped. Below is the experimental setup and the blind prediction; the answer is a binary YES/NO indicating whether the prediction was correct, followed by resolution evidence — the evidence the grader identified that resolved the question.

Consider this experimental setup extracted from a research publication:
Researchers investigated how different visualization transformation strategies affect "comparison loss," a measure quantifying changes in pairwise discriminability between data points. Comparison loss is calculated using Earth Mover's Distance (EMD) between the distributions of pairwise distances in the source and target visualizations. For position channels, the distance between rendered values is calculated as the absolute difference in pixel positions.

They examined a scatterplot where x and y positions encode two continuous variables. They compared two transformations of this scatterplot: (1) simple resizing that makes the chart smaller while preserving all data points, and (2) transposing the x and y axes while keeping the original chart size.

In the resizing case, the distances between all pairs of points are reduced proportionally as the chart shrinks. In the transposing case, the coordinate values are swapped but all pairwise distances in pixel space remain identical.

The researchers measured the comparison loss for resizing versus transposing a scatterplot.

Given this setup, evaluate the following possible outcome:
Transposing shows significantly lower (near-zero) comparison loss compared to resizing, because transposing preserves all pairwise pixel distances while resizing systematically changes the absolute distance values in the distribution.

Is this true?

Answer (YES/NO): YES